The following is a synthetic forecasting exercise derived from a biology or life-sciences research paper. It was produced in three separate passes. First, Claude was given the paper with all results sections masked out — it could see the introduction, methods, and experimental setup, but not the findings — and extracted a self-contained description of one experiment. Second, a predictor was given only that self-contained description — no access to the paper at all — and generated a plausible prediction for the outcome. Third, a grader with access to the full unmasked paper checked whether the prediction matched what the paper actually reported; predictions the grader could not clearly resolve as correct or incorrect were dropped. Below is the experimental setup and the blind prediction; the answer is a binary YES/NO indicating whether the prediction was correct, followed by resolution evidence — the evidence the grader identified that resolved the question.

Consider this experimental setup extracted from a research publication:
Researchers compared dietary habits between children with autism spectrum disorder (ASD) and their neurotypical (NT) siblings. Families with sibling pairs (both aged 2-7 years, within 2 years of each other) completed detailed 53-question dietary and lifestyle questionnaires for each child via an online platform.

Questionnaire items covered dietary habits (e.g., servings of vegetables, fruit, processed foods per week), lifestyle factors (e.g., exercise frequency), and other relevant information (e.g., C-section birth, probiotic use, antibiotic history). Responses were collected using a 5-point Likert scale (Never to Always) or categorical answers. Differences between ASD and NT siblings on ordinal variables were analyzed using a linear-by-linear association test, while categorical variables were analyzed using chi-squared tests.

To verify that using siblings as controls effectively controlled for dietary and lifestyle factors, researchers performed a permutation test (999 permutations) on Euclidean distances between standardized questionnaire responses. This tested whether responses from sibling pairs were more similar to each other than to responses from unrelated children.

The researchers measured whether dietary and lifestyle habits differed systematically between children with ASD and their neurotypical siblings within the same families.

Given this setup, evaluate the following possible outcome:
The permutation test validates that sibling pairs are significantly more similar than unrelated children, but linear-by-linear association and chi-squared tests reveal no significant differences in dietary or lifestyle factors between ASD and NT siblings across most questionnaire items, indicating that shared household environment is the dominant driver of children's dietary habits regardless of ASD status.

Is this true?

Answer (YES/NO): NO